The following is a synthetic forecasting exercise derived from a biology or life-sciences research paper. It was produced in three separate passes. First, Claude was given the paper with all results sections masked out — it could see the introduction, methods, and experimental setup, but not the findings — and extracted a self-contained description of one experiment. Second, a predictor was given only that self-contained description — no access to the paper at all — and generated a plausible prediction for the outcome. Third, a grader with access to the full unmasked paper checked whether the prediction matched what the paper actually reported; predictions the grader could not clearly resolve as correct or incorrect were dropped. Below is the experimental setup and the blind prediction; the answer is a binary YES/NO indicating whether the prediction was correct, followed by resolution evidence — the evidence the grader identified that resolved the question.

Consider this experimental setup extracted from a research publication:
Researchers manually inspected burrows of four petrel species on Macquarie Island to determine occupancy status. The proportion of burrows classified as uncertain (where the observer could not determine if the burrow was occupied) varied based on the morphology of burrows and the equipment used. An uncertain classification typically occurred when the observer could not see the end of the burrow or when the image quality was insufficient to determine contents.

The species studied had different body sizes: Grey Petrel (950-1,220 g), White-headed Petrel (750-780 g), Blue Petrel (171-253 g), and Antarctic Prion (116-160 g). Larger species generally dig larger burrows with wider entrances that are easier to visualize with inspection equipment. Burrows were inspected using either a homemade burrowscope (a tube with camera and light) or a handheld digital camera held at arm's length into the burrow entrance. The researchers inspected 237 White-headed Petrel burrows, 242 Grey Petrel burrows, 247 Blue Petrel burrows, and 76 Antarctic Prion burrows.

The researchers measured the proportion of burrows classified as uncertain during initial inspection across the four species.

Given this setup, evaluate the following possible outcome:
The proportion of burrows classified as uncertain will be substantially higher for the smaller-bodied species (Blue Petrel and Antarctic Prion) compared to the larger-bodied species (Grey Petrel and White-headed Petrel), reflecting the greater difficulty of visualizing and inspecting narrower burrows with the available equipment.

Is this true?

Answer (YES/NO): YES